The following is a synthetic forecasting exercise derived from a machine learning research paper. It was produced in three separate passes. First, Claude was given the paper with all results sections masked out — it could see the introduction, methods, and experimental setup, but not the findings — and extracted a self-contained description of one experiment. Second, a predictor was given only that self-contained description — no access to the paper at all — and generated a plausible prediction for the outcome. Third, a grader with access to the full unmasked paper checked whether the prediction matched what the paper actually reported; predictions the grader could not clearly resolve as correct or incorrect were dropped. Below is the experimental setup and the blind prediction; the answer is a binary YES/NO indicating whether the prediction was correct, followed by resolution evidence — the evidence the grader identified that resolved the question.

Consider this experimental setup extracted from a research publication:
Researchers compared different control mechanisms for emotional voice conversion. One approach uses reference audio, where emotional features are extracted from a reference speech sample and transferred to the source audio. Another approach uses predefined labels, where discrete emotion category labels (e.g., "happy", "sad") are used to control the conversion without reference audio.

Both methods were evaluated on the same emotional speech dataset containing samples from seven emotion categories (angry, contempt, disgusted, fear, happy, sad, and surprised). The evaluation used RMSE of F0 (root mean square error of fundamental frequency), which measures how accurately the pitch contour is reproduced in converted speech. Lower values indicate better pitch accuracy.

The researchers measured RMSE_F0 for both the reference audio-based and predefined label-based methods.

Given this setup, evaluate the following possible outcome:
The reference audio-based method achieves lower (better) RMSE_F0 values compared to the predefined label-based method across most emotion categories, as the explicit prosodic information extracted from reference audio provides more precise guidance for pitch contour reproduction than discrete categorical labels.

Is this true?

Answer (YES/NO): YES